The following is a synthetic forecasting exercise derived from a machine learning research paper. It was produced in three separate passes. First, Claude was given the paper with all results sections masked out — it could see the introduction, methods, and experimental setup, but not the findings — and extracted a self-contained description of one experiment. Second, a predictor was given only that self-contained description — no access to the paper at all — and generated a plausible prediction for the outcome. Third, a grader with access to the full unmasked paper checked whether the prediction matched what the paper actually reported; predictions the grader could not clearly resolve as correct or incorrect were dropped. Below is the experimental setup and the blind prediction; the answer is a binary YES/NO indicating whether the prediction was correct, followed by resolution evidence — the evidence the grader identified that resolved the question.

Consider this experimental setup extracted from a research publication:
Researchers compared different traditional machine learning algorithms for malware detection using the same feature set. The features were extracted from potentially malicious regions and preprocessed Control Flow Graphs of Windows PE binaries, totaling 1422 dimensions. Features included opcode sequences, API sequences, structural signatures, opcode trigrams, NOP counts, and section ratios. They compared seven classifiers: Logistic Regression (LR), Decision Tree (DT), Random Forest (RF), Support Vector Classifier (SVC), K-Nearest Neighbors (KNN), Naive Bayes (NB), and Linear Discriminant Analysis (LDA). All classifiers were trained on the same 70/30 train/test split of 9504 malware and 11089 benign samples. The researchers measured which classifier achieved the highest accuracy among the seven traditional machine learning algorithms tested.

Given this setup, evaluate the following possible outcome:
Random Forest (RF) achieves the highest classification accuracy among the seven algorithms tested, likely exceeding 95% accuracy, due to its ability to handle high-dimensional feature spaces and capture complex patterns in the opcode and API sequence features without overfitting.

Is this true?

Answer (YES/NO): YES